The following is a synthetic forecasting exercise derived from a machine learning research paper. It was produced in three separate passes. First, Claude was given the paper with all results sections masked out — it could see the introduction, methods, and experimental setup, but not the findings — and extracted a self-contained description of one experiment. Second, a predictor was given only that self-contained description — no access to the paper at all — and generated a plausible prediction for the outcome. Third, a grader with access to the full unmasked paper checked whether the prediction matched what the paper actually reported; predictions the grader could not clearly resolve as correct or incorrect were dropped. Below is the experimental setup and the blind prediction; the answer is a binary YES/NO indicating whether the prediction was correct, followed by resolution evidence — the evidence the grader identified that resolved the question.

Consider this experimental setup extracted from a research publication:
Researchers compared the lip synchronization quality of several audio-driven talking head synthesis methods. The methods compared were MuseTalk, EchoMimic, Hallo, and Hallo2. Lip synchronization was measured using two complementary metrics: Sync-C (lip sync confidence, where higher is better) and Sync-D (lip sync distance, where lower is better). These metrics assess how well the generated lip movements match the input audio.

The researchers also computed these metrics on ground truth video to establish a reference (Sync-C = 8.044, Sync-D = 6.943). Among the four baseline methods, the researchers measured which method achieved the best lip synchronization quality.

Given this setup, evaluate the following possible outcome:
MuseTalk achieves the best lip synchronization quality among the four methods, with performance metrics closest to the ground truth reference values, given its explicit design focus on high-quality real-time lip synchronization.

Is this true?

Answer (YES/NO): NO